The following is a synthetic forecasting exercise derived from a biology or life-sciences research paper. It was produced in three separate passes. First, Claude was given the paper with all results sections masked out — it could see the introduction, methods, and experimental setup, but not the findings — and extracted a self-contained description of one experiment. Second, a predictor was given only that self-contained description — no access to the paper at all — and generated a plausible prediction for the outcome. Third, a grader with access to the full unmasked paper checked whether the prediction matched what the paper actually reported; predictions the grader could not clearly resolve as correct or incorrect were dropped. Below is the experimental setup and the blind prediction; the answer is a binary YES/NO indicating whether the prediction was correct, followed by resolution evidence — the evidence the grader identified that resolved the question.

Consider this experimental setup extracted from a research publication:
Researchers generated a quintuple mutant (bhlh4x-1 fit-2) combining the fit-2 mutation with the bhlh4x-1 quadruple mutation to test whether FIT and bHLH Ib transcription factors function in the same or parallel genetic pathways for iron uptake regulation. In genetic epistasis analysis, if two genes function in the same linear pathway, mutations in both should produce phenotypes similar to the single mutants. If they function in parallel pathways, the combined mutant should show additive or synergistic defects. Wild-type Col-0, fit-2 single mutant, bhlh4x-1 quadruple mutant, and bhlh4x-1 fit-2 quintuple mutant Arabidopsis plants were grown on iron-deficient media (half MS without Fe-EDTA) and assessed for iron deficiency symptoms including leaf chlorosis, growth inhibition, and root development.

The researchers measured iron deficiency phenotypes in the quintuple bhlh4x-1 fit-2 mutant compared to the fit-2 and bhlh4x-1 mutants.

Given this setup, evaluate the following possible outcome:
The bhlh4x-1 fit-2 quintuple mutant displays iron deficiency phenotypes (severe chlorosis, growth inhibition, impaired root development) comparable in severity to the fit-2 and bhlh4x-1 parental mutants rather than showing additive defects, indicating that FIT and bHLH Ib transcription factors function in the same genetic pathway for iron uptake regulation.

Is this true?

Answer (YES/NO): YES